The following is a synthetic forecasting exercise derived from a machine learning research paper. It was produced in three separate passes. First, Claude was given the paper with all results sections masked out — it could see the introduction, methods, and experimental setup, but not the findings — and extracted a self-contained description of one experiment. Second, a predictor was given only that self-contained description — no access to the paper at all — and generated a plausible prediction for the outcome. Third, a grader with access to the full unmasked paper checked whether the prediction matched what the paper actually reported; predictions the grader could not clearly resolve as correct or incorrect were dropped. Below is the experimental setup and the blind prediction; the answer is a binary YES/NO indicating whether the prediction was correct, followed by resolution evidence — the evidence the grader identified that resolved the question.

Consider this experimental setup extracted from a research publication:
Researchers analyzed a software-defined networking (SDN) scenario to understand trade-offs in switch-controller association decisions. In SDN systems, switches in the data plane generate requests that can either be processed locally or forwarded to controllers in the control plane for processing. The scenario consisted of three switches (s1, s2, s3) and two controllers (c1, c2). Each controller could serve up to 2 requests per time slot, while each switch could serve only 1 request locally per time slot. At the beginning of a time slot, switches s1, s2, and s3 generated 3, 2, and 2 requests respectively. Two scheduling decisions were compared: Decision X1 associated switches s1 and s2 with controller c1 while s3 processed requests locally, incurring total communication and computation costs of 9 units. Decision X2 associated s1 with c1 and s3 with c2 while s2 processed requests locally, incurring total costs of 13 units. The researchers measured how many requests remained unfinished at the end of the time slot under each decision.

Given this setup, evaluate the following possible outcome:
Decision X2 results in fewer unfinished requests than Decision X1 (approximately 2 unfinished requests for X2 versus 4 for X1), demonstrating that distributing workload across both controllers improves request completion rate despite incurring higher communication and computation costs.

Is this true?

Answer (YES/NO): YES